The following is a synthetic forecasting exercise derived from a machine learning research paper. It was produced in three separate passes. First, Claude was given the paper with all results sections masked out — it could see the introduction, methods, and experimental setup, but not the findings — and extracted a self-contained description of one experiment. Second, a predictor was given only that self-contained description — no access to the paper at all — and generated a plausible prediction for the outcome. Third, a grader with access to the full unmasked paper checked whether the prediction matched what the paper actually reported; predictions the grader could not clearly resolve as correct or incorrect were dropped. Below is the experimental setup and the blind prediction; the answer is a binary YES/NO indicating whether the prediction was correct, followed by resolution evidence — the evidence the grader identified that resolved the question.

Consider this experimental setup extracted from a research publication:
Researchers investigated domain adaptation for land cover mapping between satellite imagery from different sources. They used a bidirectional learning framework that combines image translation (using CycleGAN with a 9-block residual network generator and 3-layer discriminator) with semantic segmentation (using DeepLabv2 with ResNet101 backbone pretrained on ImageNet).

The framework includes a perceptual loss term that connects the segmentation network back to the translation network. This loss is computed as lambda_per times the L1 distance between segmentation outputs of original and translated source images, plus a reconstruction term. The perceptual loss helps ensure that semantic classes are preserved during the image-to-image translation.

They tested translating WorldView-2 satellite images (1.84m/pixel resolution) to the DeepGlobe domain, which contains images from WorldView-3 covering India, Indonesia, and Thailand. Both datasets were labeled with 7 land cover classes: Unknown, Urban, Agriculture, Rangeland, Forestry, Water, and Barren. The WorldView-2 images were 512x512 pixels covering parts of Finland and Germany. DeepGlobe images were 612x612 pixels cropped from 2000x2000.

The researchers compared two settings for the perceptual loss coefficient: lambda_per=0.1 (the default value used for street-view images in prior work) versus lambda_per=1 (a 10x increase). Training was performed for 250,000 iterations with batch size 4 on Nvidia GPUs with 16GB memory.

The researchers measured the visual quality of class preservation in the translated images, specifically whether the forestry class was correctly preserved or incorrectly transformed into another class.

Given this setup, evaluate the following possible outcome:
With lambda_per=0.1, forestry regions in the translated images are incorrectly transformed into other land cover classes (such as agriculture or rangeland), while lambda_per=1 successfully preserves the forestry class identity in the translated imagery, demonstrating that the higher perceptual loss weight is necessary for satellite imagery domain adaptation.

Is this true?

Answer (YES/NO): NO